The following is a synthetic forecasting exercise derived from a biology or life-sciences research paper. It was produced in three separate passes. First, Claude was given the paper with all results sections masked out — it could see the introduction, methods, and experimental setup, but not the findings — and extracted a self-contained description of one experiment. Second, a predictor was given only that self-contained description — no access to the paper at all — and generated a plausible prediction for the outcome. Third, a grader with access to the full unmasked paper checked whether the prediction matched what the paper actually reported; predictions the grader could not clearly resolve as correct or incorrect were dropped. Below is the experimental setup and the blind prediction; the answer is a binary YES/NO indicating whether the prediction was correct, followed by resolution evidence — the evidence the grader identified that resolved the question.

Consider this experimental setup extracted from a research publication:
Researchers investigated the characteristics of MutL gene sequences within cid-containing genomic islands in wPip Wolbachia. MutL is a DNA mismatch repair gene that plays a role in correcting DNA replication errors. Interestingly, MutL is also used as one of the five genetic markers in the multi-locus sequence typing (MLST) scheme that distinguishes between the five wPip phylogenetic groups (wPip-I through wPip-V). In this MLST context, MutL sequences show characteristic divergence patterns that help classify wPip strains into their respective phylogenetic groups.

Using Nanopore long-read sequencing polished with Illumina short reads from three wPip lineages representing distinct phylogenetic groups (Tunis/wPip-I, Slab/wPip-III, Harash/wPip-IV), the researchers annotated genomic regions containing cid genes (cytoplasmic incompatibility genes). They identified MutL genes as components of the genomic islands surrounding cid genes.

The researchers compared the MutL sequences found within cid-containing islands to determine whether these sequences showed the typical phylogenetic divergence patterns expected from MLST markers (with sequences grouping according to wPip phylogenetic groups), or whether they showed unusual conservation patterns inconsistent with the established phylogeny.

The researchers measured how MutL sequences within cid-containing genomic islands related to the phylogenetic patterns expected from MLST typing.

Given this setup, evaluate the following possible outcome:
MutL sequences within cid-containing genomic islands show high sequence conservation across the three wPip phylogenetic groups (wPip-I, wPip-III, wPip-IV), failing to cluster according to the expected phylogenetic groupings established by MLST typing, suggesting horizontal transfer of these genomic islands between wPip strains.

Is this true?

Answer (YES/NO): NO